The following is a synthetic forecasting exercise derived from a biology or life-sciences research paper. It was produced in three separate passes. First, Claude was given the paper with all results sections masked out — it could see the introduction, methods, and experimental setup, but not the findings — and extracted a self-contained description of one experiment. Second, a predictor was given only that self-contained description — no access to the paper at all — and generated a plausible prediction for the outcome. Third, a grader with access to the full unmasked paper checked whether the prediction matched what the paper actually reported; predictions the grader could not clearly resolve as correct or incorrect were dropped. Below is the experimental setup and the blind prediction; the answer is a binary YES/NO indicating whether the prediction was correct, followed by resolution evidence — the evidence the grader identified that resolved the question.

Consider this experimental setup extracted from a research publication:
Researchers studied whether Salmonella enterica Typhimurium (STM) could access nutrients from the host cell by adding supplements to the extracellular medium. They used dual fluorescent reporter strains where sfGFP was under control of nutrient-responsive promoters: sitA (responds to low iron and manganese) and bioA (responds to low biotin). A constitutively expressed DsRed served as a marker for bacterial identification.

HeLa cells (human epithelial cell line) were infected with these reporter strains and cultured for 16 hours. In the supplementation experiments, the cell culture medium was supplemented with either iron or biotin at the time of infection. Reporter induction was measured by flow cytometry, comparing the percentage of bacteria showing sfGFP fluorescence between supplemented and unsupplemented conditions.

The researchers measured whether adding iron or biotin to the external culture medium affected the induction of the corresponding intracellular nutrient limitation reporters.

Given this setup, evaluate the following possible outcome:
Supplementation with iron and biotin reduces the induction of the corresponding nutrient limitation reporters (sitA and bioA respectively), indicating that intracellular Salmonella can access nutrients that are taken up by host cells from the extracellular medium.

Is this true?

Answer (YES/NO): YES